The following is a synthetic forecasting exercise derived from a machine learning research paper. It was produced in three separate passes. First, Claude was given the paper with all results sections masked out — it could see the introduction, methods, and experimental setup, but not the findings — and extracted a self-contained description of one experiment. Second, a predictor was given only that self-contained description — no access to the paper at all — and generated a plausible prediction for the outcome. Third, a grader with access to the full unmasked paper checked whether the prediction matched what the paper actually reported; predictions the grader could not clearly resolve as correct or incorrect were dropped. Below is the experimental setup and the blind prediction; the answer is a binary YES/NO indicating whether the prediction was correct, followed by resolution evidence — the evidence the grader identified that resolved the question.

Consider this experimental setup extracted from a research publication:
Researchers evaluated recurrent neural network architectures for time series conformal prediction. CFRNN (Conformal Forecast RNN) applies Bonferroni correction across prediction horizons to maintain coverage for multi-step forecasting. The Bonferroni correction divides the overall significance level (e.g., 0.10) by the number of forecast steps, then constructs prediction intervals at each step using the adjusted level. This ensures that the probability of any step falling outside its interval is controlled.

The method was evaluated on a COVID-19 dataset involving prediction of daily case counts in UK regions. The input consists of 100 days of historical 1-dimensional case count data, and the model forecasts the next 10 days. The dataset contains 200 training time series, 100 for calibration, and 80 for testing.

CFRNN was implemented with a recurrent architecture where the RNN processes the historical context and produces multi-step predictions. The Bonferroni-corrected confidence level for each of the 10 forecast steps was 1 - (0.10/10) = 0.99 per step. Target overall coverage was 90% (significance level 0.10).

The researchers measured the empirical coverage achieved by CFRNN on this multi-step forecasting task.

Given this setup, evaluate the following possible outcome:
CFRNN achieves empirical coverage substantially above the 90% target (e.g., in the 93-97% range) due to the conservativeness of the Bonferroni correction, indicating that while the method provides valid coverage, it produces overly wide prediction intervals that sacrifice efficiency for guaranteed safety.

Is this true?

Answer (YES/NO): NO